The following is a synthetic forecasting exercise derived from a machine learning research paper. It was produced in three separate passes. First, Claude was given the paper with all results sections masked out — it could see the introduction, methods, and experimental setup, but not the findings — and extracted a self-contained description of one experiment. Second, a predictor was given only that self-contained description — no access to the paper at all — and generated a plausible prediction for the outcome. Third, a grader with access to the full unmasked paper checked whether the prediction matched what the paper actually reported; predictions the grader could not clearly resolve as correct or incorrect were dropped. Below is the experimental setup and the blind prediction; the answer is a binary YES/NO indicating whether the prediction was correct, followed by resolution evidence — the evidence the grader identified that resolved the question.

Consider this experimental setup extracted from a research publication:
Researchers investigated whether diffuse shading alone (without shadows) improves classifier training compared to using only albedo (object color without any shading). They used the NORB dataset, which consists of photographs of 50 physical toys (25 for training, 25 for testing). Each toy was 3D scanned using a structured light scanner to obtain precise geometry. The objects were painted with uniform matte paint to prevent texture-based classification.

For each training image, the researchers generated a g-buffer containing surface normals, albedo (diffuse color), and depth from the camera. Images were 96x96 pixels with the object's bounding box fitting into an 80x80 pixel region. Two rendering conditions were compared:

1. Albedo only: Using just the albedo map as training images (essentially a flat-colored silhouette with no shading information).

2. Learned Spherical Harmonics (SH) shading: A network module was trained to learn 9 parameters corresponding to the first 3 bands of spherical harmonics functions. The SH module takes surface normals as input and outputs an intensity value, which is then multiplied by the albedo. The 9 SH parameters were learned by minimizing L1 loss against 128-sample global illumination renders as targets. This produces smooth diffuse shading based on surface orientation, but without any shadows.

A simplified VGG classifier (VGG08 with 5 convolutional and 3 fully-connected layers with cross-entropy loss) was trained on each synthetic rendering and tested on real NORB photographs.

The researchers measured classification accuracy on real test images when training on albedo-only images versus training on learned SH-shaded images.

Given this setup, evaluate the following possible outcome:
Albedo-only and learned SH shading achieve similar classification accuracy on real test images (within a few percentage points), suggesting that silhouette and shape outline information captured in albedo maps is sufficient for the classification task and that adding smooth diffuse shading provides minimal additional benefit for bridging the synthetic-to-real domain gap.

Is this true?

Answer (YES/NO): YES